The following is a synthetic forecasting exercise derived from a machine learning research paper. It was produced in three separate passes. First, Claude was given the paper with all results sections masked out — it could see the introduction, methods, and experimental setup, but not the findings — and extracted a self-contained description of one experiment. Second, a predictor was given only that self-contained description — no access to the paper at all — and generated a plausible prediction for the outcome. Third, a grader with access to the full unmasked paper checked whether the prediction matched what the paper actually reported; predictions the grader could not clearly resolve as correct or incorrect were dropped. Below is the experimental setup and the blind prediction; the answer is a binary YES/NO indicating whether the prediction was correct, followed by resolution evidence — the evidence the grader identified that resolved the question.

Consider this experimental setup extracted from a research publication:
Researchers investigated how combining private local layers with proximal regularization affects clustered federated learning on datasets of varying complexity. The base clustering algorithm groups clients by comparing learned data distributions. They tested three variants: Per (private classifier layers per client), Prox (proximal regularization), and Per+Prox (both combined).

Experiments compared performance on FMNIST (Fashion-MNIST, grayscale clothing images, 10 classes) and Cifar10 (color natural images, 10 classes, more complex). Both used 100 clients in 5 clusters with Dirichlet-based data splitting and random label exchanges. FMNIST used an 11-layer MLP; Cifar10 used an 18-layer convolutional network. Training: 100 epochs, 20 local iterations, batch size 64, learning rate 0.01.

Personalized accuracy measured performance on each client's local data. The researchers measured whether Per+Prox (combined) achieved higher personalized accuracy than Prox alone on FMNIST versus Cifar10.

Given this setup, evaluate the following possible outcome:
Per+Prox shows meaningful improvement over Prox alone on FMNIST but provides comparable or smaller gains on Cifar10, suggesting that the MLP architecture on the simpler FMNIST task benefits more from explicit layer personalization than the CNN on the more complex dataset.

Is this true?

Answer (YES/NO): YES